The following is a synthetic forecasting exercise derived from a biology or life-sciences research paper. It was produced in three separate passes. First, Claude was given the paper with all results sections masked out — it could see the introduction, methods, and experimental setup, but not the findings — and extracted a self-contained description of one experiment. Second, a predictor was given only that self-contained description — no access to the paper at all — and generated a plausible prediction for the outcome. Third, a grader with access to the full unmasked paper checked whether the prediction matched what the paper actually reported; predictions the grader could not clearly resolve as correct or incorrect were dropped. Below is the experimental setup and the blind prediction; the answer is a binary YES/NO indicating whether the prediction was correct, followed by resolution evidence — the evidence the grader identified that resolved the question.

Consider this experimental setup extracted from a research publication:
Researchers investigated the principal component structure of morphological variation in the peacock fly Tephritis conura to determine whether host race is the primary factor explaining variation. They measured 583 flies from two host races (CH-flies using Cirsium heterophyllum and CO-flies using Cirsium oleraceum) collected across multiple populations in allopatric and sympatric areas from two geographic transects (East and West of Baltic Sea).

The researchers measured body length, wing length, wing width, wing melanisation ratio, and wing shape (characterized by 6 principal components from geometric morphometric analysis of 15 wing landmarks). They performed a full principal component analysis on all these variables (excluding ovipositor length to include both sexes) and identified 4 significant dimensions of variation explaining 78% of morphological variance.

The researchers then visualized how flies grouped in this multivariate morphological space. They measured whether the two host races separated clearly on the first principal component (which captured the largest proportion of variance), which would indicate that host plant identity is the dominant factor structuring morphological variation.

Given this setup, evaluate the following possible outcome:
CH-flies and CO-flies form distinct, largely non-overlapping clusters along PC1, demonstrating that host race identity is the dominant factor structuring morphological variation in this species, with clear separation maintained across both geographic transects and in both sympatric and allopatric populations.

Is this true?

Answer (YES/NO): NO